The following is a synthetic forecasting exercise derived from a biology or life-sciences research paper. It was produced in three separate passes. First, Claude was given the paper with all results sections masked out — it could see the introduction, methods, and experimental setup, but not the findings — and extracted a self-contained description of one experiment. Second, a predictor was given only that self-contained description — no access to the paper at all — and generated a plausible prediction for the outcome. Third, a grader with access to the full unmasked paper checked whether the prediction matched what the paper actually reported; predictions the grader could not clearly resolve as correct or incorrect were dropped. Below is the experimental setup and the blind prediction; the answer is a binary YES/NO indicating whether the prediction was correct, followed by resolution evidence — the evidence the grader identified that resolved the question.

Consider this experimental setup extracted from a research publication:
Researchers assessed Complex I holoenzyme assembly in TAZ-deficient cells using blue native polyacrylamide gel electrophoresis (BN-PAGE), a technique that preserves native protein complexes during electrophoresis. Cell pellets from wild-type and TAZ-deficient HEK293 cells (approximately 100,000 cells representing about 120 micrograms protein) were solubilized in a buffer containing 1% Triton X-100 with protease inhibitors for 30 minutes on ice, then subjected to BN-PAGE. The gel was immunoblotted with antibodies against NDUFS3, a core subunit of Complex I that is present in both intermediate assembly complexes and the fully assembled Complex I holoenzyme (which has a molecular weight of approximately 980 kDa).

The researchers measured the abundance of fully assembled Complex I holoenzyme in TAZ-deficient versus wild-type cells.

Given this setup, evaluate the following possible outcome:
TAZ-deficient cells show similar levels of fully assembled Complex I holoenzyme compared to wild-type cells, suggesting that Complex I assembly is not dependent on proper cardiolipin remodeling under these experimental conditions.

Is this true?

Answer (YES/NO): NO